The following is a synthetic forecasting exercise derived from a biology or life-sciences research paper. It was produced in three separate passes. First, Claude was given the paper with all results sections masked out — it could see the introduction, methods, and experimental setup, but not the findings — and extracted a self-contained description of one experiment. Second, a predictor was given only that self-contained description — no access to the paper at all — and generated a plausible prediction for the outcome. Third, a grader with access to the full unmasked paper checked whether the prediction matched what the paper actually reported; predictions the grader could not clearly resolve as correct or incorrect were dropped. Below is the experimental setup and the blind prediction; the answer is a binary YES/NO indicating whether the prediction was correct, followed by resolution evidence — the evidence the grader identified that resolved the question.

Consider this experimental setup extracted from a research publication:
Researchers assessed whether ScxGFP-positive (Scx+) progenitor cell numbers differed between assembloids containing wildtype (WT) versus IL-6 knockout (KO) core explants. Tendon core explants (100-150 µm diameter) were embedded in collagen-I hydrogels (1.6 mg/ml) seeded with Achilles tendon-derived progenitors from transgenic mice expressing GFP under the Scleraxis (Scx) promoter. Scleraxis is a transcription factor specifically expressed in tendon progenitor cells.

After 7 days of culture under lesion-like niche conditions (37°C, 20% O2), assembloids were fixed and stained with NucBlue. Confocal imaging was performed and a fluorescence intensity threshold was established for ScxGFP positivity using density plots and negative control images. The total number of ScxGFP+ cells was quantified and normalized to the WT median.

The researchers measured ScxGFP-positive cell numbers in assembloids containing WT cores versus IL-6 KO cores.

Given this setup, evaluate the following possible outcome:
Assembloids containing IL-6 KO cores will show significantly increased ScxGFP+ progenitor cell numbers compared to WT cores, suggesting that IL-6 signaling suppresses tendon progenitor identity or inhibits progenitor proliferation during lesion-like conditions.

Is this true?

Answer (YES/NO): NO